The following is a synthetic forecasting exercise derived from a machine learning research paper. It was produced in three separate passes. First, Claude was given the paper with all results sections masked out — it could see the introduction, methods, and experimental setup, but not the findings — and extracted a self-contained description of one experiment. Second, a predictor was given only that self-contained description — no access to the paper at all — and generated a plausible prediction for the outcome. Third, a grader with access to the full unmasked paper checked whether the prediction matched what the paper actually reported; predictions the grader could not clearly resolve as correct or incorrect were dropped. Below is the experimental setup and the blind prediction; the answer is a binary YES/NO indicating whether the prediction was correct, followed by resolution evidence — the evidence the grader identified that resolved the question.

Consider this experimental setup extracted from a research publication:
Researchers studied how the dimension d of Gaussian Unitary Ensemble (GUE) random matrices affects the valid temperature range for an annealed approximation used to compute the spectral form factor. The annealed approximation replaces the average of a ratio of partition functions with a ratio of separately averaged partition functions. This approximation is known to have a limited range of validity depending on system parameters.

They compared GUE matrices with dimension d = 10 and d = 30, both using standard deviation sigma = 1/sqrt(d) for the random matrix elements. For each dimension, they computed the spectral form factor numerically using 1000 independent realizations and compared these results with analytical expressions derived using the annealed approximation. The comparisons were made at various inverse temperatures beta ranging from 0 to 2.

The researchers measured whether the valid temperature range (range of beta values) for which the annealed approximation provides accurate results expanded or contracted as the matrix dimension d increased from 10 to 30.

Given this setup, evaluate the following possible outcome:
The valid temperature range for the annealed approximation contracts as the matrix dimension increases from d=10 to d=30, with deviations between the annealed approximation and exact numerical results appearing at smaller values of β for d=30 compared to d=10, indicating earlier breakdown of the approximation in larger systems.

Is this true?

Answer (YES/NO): NO